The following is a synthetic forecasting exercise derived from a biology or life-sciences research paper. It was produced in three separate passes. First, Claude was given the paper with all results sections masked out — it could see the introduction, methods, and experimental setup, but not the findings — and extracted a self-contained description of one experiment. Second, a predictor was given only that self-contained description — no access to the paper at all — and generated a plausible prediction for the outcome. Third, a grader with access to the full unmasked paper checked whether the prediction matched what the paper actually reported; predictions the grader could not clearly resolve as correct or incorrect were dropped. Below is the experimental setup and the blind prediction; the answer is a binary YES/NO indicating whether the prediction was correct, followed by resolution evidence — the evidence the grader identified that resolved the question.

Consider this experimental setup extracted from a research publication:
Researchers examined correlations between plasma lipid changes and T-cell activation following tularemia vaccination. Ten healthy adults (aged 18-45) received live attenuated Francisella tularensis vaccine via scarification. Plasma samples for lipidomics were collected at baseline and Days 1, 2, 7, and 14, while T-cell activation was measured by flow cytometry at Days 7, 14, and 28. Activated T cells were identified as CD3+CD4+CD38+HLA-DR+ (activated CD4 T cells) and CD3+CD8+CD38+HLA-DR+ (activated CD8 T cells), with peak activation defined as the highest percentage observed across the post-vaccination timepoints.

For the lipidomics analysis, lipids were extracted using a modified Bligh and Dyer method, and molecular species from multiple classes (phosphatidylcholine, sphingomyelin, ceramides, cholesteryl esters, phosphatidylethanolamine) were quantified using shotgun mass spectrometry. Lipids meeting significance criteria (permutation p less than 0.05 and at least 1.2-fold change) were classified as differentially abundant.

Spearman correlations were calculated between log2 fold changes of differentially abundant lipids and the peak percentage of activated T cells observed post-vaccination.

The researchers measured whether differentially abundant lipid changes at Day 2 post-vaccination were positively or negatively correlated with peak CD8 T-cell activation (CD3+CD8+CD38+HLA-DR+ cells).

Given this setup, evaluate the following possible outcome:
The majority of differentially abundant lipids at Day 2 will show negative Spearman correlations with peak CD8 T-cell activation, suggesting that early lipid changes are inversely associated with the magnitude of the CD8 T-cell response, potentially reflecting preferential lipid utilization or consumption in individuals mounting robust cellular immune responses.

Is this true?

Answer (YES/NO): YES